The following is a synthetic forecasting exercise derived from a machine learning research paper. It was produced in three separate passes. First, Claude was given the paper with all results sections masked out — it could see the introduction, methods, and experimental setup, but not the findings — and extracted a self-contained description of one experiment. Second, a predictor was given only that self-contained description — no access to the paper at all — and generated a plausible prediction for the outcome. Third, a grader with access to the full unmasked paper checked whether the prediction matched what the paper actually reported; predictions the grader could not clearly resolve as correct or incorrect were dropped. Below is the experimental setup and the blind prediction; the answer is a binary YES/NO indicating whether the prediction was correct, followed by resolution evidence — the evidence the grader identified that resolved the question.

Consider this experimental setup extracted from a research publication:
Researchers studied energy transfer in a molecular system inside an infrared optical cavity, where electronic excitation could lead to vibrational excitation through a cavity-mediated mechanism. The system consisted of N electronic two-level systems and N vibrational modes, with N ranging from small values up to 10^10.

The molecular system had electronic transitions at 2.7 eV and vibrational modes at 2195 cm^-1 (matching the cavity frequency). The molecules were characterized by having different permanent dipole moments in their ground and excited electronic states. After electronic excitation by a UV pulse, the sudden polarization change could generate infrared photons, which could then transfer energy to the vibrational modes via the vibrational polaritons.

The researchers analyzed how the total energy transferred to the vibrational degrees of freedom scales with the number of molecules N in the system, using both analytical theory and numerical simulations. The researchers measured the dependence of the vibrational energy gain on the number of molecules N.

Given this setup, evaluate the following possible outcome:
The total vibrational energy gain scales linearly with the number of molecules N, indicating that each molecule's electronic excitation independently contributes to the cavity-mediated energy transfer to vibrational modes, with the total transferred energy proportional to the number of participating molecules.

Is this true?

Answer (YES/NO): NO